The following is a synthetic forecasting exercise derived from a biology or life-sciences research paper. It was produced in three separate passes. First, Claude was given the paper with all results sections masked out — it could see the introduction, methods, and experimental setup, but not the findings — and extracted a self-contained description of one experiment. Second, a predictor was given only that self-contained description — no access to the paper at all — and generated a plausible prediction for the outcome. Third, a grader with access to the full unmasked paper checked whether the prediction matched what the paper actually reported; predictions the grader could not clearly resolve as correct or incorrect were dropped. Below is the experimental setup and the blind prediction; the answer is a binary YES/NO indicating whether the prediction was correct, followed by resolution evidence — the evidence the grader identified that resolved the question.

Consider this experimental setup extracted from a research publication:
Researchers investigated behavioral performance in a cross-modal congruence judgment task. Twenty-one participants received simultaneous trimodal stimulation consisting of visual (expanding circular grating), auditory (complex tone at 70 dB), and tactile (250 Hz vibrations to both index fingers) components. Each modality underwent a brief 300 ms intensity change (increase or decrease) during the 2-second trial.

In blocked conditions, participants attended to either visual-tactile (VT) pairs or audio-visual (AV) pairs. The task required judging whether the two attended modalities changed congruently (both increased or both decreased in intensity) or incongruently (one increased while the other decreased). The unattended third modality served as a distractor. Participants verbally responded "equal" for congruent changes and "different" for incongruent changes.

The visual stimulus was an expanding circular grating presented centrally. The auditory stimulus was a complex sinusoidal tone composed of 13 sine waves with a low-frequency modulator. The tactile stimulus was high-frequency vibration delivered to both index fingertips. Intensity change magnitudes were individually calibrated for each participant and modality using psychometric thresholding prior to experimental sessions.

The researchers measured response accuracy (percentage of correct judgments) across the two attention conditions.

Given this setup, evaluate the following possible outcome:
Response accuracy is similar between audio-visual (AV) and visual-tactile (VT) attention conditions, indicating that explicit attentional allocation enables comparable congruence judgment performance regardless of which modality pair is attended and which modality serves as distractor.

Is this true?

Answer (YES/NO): NO